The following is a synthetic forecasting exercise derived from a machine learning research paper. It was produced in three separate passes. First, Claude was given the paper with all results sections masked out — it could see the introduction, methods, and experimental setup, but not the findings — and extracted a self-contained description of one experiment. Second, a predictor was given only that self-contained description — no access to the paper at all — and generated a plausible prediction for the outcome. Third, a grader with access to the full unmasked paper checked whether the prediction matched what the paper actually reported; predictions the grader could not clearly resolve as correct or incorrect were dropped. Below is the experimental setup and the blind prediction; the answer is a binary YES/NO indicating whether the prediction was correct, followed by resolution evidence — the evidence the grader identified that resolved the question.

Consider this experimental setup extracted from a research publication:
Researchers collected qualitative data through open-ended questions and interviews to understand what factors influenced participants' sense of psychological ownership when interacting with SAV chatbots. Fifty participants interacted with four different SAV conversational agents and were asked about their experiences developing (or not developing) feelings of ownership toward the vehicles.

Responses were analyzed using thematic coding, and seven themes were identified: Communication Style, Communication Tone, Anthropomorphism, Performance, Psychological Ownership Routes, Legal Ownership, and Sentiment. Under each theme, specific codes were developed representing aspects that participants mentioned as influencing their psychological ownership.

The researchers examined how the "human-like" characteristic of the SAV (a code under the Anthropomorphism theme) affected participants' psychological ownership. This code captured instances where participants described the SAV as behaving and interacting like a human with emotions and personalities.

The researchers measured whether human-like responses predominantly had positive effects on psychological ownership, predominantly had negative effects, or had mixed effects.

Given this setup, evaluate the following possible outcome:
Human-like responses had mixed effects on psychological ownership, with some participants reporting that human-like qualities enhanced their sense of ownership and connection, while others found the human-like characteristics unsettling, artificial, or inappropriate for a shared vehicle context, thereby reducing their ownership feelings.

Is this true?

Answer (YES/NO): YES